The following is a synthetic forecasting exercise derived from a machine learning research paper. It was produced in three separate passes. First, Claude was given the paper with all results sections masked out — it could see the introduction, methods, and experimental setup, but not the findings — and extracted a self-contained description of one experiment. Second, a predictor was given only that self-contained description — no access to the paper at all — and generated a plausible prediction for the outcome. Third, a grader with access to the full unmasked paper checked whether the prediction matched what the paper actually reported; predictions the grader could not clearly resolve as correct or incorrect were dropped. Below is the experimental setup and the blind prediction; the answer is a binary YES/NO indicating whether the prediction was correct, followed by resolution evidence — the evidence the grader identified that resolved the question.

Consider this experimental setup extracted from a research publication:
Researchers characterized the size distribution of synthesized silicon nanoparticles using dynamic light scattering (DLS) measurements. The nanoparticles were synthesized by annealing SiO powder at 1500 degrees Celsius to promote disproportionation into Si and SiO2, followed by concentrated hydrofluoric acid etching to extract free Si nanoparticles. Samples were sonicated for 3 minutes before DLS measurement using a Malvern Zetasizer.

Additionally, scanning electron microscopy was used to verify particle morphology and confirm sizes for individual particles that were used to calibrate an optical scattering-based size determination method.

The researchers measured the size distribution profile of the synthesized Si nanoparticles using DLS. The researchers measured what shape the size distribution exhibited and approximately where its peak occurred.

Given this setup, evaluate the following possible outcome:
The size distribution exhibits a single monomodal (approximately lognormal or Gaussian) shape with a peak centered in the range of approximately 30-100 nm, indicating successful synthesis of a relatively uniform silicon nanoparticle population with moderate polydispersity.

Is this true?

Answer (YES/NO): NO